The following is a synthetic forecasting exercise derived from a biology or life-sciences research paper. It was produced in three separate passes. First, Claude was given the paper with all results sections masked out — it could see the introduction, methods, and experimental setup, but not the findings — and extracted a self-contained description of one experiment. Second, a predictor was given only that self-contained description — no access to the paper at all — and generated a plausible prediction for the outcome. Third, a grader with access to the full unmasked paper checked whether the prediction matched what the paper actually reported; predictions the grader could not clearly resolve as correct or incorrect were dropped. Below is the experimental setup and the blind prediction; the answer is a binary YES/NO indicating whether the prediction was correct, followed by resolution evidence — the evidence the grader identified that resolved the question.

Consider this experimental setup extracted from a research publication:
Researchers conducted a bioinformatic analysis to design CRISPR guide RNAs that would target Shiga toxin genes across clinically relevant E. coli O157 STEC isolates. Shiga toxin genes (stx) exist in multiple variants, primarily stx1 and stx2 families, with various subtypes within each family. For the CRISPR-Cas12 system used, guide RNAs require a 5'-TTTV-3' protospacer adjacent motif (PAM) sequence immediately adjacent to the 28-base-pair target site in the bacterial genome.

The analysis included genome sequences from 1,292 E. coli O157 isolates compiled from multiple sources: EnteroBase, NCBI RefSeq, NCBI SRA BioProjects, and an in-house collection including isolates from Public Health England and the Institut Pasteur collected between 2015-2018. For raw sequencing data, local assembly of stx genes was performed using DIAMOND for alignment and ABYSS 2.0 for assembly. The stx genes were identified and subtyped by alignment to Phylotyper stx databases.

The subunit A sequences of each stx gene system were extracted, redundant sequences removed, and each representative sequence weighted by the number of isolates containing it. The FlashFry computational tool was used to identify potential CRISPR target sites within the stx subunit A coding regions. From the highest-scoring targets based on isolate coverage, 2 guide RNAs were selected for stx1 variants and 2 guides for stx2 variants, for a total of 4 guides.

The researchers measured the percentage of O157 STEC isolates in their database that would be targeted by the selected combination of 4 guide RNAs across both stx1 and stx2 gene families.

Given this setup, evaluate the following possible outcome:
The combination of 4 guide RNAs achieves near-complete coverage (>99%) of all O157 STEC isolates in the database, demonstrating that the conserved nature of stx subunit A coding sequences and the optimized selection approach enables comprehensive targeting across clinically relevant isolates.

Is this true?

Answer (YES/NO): YES